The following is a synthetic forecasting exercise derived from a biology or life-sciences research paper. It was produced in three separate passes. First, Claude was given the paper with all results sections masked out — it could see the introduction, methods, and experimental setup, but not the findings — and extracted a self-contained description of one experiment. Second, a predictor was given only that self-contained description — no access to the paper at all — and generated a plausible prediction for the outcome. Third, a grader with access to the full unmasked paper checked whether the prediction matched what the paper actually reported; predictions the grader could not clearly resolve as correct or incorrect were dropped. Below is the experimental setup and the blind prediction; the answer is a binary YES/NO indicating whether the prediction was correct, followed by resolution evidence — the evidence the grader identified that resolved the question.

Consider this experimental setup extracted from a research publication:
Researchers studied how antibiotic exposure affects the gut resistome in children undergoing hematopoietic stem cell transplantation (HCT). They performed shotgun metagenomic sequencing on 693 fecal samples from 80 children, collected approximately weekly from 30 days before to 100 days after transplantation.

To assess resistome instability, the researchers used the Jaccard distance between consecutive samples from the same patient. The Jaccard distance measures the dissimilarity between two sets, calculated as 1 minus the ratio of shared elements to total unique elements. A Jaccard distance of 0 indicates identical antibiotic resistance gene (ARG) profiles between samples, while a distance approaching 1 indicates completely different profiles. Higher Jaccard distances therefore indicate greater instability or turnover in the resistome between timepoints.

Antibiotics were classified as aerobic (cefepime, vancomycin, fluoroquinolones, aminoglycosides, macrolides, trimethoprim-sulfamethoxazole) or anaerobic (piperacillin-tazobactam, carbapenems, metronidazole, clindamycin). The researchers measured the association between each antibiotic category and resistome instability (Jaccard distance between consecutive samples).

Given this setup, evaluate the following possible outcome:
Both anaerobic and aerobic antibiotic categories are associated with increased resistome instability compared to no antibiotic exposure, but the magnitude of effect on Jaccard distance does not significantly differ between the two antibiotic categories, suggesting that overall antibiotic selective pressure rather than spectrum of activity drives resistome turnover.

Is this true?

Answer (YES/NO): NO